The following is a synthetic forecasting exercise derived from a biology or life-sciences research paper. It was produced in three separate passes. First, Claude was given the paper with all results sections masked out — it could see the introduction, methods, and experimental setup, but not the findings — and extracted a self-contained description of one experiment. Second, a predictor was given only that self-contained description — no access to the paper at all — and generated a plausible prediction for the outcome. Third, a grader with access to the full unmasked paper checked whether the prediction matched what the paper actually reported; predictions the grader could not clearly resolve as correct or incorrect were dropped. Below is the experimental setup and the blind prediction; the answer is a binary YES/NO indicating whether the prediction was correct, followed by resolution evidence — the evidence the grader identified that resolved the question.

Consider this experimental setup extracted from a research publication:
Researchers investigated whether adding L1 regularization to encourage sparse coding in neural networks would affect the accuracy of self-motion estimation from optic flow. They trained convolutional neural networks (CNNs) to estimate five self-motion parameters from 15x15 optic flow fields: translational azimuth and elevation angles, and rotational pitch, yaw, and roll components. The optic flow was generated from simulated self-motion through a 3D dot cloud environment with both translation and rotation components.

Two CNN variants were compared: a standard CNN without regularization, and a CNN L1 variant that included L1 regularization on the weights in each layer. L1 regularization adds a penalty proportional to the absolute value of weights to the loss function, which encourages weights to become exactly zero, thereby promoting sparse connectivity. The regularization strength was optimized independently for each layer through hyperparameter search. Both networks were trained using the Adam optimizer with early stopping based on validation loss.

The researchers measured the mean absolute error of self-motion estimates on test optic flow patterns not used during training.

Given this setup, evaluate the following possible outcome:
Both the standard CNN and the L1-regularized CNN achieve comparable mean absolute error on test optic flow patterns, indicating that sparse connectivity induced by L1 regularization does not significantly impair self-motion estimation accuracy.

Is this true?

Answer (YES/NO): YES